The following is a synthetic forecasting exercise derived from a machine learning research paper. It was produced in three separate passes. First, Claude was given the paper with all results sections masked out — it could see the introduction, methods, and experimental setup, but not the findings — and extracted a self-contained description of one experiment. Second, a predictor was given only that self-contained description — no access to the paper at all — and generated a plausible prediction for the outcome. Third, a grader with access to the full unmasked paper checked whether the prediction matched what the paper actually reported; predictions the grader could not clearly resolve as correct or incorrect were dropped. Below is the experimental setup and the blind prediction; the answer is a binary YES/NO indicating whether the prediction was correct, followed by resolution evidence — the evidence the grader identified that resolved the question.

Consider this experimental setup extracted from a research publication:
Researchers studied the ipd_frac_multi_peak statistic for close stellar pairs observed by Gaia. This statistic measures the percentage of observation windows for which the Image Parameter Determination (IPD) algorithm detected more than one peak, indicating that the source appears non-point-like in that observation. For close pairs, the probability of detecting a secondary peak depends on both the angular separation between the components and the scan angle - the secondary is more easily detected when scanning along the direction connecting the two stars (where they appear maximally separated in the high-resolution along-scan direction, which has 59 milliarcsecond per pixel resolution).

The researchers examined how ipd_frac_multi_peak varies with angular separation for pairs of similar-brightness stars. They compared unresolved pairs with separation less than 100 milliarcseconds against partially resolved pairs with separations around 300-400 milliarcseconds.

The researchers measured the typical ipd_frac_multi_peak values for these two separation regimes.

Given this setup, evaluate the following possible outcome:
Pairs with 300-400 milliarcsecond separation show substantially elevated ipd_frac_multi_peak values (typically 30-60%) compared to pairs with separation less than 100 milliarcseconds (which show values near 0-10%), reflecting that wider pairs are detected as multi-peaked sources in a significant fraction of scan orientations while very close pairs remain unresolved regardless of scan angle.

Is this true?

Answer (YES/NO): YES